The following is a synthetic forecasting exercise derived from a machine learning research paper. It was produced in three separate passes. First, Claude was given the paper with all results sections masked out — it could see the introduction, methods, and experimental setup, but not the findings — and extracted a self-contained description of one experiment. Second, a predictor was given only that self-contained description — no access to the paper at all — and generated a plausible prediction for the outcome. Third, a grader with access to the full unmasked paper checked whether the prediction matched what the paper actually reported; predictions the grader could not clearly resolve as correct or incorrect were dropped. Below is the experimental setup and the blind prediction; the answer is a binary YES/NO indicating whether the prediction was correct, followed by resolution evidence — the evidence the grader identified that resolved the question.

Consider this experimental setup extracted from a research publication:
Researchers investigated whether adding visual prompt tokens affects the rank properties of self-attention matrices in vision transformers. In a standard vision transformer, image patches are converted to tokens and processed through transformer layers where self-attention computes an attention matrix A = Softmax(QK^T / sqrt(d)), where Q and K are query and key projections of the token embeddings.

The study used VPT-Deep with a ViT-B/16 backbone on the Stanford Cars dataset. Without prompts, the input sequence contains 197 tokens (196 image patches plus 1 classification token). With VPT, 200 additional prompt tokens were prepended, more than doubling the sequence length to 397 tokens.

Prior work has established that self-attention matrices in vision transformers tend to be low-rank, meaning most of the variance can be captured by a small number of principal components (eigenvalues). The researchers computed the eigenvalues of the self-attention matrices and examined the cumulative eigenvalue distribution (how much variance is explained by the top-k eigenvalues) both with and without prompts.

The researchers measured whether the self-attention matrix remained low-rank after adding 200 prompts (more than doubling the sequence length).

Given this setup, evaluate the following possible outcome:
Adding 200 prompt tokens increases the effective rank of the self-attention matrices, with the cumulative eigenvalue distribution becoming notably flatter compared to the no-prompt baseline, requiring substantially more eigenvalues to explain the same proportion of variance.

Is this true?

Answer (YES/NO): NO